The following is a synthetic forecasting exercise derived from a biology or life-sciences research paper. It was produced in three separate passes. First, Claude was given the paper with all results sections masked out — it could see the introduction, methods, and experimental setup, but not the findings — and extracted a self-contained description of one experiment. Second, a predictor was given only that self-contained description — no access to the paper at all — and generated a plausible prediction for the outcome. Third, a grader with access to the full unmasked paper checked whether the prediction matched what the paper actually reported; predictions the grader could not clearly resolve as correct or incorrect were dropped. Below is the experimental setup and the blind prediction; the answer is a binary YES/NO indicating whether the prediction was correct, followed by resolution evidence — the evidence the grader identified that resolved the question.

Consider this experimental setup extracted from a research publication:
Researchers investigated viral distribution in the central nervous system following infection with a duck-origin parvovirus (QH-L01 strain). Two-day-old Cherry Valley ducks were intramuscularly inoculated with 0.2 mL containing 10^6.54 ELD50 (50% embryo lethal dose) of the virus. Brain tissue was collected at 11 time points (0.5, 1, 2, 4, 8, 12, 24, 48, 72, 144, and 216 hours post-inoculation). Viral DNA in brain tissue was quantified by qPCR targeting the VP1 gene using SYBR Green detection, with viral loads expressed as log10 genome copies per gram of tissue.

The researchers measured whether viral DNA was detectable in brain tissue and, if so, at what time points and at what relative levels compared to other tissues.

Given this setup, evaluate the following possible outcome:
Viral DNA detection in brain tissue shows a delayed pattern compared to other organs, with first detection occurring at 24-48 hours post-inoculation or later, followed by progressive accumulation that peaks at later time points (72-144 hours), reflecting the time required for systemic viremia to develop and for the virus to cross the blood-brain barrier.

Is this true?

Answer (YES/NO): NO